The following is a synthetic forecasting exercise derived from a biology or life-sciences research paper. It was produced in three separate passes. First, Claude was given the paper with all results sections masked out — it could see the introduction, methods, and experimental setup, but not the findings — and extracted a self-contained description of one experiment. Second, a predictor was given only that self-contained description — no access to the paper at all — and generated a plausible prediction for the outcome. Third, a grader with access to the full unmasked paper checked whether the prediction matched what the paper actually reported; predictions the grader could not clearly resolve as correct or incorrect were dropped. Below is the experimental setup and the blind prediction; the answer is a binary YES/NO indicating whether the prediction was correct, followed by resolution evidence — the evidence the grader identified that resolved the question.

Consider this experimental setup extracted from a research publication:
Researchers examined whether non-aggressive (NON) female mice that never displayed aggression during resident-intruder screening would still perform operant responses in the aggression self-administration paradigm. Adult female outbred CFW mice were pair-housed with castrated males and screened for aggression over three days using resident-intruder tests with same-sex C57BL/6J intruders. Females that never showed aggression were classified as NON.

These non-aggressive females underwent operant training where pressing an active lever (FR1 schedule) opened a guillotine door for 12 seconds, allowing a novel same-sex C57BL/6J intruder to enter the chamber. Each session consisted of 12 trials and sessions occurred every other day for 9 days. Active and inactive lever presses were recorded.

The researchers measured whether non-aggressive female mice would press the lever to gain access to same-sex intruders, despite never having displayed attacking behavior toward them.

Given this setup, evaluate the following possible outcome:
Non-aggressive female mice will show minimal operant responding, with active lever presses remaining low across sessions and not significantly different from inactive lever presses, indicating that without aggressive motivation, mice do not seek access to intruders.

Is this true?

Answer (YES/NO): NO